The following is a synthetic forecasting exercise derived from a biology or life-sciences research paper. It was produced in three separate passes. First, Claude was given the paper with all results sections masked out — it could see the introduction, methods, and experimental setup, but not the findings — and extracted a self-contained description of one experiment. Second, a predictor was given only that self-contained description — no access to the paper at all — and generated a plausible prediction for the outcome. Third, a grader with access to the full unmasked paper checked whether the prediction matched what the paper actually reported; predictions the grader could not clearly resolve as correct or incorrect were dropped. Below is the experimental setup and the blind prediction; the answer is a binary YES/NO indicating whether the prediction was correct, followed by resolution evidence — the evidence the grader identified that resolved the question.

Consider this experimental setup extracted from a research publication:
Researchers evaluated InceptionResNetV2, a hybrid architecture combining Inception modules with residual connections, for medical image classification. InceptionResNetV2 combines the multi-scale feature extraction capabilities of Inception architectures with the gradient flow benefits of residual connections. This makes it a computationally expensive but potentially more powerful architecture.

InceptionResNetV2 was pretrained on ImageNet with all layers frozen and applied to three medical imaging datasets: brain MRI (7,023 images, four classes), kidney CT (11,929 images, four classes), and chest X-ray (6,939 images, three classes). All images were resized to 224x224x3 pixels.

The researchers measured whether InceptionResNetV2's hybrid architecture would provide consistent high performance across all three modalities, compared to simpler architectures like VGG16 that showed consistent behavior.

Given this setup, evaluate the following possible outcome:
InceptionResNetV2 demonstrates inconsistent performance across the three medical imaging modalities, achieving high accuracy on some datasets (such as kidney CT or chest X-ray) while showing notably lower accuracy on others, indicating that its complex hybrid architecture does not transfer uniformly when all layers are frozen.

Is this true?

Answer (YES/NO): YES